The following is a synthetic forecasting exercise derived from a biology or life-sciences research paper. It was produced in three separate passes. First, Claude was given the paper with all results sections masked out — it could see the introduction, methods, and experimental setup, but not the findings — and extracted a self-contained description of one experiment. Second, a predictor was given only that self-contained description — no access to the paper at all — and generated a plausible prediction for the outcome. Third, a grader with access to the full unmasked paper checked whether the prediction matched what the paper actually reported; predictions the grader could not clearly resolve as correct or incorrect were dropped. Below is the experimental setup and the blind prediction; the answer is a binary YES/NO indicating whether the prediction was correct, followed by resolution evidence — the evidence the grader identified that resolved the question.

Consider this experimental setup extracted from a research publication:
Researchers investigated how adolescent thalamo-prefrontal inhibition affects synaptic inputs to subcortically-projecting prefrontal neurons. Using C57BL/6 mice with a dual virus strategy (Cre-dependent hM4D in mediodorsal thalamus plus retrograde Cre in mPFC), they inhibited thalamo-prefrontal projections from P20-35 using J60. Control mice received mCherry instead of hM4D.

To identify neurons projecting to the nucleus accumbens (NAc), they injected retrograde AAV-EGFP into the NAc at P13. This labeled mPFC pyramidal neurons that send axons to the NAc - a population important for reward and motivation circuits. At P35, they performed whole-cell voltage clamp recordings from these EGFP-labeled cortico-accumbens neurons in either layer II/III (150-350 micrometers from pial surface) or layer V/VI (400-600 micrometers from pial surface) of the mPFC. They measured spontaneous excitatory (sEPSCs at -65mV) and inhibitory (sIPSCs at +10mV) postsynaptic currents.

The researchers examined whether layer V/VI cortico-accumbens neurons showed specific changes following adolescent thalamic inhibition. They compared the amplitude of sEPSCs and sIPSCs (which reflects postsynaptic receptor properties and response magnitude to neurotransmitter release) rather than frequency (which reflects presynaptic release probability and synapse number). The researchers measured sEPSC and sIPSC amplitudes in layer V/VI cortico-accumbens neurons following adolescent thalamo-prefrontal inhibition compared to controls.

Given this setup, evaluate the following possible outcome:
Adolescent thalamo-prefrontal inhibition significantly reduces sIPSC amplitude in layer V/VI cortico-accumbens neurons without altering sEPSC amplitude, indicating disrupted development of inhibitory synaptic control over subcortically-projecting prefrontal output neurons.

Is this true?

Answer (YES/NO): NO